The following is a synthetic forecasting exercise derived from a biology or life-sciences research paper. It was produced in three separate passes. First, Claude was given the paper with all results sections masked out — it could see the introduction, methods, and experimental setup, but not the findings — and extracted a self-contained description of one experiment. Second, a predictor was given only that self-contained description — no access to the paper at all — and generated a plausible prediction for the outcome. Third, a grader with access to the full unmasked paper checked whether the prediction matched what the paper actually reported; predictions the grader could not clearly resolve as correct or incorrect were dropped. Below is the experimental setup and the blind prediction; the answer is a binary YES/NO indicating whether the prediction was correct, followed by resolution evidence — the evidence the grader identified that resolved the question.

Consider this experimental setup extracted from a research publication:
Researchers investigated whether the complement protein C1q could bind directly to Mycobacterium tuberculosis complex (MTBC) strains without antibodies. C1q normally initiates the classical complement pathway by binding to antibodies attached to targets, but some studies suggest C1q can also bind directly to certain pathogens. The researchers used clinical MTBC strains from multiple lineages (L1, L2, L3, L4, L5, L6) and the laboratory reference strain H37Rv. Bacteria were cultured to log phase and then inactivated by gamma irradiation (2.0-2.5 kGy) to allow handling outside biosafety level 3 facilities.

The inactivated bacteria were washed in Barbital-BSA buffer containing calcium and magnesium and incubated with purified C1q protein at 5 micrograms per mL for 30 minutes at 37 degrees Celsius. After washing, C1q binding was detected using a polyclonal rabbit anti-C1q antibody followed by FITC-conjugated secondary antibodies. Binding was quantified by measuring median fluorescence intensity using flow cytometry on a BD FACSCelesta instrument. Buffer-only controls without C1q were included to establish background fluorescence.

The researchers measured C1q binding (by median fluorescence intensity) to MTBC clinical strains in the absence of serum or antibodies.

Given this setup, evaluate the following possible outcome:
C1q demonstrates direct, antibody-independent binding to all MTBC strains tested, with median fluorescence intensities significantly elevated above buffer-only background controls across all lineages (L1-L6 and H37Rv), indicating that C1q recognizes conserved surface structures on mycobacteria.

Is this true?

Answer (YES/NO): NO